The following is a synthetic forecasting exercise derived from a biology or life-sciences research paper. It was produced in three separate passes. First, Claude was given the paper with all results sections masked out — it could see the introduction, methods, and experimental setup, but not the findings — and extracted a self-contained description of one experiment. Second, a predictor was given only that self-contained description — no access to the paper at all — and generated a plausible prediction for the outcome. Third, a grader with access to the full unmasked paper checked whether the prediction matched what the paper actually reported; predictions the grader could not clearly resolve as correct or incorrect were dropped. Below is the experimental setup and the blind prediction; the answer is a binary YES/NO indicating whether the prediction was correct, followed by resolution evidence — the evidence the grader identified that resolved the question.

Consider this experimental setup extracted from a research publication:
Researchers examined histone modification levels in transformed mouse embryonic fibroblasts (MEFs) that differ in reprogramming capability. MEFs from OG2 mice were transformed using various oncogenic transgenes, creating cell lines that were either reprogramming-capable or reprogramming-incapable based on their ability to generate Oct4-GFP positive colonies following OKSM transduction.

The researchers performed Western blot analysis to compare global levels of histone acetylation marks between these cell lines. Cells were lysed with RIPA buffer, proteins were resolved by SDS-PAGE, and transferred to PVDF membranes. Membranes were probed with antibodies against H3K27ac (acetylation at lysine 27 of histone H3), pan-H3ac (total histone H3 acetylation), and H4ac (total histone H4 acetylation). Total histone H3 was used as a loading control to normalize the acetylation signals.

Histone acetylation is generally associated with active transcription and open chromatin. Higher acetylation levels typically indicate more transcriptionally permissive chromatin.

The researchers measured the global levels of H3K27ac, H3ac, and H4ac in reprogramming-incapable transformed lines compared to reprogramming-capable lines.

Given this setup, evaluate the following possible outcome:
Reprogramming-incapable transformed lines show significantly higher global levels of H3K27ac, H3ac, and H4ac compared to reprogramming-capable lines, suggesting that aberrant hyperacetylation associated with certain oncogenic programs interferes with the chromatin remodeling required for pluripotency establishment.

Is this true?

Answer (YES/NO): YES